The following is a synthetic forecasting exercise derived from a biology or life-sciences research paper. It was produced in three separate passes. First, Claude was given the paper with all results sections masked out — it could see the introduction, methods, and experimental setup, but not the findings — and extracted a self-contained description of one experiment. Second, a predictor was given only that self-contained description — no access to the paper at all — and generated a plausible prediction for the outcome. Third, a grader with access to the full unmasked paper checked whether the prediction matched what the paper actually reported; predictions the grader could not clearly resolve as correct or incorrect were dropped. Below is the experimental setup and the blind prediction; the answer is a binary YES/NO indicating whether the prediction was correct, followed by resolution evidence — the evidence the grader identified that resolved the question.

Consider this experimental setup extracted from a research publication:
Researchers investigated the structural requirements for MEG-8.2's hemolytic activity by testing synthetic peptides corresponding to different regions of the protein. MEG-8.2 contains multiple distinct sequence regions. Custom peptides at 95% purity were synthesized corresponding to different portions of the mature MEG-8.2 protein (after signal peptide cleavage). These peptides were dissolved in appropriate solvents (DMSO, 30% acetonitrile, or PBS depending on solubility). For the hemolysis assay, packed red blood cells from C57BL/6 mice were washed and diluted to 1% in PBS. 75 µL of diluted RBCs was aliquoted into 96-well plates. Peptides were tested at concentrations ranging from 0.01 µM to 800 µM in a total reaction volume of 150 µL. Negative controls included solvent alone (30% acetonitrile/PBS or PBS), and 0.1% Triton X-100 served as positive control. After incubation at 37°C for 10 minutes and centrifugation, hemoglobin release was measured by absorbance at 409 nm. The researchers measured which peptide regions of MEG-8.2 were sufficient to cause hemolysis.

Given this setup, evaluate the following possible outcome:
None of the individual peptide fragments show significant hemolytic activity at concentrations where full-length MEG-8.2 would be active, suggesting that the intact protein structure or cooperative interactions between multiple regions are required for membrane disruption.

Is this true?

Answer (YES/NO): NO